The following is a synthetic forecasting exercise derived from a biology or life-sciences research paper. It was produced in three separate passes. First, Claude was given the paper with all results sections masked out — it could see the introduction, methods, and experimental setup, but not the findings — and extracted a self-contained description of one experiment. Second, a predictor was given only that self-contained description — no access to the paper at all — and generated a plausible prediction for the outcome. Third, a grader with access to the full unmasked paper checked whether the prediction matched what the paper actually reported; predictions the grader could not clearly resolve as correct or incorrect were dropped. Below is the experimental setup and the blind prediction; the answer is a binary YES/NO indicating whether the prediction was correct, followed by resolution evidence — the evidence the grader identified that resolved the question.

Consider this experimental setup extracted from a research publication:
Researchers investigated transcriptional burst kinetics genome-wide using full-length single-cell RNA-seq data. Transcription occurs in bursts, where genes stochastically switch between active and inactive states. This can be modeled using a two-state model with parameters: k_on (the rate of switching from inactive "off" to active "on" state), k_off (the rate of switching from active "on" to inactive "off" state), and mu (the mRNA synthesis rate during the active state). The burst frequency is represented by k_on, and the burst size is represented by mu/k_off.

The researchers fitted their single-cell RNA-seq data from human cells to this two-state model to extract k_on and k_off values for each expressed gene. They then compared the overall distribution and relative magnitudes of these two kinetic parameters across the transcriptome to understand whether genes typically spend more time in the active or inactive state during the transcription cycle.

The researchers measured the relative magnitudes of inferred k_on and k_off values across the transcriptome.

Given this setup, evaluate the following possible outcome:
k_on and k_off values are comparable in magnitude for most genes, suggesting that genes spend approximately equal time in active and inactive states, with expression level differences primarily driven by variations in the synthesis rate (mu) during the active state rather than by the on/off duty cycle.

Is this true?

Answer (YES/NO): NO